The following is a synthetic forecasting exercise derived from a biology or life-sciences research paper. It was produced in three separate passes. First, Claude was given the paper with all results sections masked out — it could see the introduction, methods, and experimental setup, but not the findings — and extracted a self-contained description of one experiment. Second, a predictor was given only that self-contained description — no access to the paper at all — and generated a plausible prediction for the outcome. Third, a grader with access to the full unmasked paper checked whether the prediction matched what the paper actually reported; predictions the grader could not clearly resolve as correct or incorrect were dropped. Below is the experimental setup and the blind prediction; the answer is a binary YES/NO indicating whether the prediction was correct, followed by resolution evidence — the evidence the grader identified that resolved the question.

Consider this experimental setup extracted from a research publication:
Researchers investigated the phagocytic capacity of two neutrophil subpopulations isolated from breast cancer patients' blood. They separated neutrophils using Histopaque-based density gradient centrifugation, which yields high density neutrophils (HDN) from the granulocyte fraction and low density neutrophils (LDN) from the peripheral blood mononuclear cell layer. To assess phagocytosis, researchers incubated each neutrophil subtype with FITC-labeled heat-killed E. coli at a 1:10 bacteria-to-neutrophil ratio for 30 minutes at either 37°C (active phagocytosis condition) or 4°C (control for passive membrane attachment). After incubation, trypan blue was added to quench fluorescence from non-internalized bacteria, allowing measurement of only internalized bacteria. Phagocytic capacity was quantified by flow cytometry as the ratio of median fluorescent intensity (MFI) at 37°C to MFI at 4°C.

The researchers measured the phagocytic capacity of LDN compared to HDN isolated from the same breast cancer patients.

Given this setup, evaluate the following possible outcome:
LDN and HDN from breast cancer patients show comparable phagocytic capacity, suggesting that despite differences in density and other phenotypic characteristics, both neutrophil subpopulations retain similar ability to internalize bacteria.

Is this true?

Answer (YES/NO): NO